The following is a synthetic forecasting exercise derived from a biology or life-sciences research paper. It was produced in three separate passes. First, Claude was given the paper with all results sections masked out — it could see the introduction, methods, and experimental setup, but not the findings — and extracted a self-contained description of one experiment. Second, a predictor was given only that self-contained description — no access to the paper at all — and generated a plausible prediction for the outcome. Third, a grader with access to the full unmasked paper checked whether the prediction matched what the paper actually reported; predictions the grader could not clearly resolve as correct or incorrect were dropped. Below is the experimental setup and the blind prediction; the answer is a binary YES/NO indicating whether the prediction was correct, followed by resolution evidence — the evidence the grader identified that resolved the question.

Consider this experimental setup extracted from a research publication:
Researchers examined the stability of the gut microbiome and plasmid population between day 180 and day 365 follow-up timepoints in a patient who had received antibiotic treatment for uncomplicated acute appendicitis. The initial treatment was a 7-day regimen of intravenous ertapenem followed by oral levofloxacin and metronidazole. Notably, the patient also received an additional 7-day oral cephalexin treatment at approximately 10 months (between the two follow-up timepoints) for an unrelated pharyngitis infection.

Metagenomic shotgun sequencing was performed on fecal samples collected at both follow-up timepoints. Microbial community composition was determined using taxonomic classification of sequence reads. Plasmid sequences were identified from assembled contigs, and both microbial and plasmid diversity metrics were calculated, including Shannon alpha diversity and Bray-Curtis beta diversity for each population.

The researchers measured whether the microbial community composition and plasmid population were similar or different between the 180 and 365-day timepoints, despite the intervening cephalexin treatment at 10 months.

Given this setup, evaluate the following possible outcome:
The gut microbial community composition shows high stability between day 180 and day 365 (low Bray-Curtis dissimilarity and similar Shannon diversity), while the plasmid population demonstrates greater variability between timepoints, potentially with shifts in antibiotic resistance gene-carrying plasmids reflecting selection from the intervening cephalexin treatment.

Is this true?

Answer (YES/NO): NO